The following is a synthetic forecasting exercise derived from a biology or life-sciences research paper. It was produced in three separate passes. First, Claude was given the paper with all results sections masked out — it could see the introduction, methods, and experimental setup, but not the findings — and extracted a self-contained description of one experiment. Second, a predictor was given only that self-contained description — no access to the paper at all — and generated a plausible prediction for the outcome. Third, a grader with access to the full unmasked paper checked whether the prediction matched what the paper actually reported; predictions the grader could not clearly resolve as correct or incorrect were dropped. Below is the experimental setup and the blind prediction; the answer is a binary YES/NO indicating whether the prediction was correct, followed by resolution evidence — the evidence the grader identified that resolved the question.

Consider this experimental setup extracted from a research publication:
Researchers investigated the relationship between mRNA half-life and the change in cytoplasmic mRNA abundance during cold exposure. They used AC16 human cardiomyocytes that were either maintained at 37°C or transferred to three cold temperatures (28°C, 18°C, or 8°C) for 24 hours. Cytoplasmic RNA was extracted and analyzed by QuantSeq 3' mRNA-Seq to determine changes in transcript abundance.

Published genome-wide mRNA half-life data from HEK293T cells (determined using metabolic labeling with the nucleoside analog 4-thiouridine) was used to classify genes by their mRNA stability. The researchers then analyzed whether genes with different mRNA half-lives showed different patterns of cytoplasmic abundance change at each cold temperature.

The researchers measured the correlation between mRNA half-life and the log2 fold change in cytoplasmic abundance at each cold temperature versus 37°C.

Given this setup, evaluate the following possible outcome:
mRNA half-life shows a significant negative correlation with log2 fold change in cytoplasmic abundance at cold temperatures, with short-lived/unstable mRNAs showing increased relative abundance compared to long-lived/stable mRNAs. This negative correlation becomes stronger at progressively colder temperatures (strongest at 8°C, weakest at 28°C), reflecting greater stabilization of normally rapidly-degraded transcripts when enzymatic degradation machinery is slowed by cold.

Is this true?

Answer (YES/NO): NO